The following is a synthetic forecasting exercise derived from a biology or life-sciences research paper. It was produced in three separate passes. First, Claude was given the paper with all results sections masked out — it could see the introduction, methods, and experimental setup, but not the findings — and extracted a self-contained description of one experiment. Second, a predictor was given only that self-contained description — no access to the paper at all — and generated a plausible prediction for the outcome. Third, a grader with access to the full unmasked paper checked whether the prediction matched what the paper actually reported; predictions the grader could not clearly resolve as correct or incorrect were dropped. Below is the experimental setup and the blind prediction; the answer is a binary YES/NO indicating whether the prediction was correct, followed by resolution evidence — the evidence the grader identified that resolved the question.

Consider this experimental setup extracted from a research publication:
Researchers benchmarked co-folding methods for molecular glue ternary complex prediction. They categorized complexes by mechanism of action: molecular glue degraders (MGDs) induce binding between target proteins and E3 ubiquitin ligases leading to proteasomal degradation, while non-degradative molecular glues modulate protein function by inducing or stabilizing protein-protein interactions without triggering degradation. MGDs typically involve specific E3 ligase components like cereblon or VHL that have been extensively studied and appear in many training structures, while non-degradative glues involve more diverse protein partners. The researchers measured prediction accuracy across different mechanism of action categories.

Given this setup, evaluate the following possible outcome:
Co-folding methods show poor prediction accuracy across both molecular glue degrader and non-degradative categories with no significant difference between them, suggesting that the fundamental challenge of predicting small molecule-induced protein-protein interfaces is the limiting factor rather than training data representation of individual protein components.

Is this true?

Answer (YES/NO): NO